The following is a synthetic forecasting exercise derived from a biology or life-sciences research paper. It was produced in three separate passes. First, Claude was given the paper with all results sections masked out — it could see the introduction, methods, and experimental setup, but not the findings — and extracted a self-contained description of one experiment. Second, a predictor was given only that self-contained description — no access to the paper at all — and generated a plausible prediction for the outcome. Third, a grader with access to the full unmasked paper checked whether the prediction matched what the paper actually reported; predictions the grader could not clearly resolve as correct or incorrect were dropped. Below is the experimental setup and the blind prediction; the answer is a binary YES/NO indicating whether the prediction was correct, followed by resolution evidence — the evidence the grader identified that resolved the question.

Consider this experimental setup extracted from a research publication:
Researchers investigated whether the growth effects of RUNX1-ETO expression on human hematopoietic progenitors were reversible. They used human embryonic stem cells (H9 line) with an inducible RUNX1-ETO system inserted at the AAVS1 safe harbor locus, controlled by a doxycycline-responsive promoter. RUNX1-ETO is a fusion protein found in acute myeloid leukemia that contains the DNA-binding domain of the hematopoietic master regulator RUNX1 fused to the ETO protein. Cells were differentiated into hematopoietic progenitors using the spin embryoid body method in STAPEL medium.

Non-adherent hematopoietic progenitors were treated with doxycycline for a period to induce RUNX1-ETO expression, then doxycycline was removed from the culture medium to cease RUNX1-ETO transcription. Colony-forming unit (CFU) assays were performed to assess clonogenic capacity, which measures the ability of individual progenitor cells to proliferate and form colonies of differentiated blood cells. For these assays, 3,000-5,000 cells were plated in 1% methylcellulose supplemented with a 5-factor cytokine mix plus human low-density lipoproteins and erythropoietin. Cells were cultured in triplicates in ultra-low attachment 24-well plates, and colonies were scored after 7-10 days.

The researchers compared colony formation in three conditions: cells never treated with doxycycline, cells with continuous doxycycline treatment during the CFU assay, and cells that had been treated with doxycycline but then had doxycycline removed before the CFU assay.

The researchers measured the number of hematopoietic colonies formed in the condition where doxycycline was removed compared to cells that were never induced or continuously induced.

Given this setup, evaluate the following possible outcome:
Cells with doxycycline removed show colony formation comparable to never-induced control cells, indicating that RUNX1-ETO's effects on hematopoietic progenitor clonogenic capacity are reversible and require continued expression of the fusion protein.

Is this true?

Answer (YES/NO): NO